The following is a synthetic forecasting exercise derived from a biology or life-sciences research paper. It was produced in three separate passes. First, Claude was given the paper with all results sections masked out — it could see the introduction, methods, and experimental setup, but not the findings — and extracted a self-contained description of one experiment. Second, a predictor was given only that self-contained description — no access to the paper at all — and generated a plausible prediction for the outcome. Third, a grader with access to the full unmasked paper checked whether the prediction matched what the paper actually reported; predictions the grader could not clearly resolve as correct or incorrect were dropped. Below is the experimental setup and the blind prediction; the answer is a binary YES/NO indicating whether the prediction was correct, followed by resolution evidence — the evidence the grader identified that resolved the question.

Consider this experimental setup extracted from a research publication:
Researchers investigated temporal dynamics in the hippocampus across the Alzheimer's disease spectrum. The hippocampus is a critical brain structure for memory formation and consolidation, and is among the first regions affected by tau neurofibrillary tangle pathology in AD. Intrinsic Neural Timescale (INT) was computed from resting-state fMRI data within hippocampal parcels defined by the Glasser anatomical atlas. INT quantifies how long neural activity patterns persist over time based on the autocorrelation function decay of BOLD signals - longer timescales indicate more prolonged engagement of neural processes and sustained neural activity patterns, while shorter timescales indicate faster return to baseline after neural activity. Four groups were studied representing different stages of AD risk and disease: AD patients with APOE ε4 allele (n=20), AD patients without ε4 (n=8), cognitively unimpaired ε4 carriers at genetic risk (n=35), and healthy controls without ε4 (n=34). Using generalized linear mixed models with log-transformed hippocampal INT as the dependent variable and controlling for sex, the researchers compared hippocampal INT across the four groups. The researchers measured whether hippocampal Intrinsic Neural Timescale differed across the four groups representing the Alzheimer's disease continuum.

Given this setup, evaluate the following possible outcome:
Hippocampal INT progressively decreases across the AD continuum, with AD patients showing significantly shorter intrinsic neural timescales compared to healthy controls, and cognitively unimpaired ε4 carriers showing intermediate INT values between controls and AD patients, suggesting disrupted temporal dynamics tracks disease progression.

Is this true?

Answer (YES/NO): YES